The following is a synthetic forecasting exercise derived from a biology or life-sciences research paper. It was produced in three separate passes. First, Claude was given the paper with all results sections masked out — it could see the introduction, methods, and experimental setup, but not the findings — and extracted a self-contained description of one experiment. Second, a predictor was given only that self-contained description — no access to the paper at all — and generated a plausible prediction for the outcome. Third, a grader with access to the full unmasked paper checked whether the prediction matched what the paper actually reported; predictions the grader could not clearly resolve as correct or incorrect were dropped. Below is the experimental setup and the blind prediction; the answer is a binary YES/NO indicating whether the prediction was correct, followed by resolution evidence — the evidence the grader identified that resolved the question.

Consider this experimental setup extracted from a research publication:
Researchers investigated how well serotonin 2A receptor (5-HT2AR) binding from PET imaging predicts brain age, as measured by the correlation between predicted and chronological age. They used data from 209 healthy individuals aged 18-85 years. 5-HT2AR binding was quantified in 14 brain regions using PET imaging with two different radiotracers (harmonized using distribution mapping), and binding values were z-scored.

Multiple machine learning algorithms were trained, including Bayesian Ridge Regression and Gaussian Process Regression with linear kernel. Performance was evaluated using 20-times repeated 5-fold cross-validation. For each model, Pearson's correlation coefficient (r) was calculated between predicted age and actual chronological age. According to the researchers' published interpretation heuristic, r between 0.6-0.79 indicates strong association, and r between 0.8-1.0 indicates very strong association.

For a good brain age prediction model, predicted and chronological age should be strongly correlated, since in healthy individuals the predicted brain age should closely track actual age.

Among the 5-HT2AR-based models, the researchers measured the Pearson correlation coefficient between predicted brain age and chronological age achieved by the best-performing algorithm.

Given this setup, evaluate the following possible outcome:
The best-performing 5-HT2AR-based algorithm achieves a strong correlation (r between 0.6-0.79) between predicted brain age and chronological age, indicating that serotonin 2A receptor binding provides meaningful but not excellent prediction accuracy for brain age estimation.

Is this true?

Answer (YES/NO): NO